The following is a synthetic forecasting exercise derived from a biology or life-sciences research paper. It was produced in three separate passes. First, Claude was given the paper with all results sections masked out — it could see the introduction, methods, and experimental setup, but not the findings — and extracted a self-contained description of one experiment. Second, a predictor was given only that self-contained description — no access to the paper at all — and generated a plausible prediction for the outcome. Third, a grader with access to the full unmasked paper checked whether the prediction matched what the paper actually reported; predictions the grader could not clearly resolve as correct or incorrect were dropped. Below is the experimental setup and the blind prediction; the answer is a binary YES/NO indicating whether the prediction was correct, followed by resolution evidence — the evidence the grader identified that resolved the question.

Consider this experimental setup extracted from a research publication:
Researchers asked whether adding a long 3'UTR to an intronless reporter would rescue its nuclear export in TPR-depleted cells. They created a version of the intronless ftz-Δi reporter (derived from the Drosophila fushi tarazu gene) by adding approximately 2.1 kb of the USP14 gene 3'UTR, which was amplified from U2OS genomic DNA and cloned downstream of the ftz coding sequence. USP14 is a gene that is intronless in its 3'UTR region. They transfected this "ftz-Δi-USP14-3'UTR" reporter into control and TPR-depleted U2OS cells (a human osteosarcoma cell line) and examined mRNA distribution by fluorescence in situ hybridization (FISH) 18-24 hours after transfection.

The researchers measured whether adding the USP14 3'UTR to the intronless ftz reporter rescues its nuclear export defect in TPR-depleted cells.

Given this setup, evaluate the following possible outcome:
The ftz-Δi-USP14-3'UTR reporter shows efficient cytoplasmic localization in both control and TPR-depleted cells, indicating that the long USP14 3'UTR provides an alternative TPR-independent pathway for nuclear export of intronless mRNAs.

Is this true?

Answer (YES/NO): NO